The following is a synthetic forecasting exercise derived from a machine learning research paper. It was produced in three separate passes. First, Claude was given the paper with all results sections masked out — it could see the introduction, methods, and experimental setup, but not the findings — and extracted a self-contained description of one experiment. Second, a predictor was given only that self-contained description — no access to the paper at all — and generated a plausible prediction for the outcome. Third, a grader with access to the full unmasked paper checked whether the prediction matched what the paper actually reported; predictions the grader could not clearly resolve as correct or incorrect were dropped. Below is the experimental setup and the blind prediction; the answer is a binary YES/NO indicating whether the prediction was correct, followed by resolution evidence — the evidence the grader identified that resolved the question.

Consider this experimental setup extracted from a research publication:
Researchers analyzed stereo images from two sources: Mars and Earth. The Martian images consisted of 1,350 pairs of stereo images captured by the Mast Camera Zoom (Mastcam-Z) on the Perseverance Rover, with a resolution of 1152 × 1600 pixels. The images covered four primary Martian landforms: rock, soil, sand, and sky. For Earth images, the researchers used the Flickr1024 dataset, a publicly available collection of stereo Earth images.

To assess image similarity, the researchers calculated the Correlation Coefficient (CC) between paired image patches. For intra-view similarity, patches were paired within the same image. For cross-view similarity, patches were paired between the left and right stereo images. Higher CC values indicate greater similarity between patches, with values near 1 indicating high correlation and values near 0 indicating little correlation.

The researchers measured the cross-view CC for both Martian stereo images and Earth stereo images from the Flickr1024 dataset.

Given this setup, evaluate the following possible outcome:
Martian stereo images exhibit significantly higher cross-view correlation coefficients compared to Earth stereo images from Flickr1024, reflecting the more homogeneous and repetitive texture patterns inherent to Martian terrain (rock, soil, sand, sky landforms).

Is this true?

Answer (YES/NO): YES